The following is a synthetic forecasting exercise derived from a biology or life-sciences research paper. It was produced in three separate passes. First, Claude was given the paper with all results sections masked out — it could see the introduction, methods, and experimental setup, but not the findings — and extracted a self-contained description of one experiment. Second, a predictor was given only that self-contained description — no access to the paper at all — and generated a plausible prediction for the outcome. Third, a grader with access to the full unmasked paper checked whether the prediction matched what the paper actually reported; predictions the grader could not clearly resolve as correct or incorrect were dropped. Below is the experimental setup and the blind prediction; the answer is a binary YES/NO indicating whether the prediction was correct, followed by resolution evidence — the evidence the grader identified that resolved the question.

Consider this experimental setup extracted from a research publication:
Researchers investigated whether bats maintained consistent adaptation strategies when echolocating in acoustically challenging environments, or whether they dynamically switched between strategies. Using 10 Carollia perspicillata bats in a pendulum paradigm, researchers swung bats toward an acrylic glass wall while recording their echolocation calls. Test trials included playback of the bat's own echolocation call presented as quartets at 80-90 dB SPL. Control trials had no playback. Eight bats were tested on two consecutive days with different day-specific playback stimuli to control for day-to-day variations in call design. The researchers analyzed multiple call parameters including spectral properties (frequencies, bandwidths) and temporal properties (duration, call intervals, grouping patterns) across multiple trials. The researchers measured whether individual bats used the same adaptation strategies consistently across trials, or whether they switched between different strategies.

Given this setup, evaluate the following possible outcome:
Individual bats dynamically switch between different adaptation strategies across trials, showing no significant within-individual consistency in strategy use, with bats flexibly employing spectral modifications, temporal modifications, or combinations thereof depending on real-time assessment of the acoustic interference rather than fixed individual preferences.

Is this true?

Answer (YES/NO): NO